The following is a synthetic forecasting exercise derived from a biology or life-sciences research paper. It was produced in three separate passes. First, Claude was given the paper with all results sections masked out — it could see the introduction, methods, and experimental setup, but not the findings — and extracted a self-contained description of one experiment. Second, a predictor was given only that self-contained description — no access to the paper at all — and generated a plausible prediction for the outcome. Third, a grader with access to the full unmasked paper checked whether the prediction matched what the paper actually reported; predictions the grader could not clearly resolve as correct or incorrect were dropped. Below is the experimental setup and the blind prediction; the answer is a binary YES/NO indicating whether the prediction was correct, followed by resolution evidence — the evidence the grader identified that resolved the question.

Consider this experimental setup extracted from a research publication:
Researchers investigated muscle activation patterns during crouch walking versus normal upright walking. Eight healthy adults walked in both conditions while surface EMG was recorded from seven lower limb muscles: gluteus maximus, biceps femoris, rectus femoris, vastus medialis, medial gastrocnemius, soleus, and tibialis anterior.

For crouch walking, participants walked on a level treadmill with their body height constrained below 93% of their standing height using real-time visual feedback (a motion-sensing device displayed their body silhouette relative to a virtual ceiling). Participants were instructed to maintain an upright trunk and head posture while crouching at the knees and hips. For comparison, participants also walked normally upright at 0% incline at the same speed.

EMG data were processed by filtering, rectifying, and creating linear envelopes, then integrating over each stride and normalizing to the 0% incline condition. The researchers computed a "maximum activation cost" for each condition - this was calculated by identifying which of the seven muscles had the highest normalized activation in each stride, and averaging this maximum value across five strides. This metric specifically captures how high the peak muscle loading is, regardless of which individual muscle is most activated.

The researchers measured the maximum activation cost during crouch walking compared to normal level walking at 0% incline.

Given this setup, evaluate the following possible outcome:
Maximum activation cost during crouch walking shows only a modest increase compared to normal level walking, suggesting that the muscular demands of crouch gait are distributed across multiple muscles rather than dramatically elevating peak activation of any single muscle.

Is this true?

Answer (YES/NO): NO